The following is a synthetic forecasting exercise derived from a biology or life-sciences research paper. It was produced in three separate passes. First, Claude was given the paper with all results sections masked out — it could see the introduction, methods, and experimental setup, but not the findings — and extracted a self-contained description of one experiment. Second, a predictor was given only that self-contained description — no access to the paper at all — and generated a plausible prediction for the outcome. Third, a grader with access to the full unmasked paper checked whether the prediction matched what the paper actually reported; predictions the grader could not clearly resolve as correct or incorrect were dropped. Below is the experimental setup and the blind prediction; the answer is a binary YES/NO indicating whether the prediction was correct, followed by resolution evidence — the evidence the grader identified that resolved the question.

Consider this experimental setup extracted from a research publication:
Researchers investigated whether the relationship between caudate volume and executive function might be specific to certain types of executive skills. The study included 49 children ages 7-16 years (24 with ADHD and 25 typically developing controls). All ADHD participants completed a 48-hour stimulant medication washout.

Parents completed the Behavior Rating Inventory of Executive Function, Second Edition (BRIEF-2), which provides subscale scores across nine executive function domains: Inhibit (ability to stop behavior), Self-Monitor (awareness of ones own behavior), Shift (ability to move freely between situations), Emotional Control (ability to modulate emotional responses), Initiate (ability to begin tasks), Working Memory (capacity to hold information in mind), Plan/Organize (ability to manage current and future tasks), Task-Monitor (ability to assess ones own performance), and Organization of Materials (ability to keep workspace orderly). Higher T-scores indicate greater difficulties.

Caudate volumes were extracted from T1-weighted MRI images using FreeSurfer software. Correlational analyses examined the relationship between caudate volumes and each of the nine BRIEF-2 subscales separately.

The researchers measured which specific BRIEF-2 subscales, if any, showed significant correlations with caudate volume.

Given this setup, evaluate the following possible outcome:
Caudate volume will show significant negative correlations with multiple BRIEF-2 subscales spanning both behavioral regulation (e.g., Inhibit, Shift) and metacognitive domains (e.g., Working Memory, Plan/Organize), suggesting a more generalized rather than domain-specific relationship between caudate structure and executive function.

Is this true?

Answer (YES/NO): NO